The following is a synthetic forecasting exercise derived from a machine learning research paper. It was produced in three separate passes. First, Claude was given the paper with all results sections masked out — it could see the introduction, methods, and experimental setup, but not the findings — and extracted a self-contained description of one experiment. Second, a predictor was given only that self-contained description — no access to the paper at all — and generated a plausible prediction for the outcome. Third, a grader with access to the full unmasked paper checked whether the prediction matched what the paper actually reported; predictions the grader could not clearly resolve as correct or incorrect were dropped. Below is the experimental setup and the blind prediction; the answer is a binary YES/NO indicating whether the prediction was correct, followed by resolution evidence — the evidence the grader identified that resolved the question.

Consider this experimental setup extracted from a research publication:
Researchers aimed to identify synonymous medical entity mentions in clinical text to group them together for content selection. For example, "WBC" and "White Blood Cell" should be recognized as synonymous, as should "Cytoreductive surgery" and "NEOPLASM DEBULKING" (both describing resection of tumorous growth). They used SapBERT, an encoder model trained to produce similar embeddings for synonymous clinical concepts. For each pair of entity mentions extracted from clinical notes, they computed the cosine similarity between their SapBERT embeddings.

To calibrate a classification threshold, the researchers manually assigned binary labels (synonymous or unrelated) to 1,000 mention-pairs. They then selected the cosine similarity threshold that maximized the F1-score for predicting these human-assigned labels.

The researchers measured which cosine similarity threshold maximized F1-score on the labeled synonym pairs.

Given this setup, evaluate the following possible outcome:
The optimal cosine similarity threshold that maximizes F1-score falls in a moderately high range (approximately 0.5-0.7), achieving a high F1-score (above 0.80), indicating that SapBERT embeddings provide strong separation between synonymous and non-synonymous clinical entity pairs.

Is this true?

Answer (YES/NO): NO